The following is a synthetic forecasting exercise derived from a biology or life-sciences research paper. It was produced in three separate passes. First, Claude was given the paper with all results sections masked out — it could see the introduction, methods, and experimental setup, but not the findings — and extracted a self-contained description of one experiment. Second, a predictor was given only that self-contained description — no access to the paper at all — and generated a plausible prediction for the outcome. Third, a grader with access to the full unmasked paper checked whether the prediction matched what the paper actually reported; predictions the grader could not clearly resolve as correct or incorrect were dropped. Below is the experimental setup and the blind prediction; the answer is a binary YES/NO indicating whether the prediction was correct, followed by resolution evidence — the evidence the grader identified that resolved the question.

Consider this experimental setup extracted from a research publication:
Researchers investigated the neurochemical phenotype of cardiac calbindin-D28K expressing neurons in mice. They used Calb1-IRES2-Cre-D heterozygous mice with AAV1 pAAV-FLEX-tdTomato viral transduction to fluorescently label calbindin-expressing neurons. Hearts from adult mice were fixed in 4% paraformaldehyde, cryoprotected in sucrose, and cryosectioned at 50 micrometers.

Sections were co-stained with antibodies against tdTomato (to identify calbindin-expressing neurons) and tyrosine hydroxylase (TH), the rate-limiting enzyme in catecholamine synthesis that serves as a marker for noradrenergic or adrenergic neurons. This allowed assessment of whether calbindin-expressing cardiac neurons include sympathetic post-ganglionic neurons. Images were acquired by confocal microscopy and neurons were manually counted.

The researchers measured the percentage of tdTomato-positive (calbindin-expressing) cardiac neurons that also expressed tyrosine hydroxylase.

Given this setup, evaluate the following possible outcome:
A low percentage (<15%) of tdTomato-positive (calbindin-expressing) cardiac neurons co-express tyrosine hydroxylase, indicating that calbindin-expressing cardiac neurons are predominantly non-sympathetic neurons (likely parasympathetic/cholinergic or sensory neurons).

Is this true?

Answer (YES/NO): NO